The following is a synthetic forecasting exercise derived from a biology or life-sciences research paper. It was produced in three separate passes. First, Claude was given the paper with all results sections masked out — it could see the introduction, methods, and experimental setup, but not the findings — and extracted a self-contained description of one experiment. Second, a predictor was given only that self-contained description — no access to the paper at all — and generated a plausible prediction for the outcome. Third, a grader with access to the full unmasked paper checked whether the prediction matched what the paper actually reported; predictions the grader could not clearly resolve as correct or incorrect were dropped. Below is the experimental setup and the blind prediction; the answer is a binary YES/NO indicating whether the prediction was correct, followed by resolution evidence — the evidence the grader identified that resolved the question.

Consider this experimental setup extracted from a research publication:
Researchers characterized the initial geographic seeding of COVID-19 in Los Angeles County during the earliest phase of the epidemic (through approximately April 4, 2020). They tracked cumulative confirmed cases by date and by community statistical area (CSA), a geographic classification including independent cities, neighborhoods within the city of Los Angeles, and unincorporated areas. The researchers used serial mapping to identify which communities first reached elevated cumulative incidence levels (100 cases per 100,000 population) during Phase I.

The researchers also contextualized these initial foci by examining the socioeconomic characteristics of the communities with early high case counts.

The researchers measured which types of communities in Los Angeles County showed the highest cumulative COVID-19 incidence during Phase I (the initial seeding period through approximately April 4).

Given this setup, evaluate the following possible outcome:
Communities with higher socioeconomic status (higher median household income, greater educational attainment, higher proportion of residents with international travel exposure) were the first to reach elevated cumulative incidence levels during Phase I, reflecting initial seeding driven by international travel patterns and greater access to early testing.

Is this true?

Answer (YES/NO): YES